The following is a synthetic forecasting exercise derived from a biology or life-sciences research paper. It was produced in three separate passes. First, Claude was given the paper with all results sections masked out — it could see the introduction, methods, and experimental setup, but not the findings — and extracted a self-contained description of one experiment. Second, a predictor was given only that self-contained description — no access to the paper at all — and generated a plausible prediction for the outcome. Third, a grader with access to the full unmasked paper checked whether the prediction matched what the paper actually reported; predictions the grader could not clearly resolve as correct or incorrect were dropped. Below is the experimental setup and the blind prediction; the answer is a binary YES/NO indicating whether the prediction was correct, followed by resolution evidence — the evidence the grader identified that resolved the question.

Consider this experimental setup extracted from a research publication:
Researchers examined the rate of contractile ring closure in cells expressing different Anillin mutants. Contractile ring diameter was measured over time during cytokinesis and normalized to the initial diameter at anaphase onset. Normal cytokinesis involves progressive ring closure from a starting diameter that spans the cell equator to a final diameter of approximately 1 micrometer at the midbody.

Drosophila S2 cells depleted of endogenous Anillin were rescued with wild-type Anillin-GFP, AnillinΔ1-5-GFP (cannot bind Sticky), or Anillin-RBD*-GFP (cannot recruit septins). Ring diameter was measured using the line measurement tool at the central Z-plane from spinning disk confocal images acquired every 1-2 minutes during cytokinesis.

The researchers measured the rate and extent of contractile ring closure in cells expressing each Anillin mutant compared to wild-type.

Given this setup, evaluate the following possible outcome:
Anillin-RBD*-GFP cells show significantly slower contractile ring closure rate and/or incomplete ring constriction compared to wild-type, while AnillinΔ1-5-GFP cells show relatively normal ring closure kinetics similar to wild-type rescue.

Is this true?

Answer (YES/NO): YES